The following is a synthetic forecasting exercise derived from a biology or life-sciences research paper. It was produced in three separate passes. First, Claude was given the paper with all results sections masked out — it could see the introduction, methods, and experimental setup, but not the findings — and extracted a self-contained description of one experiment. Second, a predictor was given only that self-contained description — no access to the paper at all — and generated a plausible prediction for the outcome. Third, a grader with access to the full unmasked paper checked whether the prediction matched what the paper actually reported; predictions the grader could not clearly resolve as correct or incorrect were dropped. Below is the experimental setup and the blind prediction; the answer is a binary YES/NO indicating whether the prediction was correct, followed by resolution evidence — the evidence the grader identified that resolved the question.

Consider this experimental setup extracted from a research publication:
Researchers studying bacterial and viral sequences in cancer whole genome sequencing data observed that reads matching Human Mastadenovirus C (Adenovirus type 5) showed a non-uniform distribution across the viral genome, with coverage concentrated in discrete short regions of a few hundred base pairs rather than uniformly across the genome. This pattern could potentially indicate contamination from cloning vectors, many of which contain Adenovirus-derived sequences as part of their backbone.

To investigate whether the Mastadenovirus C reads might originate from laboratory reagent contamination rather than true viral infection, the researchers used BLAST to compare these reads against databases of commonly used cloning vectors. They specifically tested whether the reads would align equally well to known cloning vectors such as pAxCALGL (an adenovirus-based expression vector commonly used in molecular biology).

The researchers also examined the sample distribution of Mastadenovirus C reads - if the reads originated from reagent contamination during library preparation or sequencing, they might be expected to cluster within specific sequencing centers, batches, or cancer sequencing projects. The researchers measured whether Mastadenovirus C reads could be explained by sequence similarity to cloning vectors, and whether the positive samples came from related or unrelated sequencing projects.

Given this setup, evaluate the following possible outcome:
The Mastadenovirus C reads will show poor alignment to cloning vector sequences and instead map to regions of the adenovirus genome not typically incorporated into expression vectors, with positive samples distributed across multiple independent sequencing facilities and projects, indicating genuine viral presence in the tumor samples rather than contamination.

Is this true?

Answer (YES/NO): NO